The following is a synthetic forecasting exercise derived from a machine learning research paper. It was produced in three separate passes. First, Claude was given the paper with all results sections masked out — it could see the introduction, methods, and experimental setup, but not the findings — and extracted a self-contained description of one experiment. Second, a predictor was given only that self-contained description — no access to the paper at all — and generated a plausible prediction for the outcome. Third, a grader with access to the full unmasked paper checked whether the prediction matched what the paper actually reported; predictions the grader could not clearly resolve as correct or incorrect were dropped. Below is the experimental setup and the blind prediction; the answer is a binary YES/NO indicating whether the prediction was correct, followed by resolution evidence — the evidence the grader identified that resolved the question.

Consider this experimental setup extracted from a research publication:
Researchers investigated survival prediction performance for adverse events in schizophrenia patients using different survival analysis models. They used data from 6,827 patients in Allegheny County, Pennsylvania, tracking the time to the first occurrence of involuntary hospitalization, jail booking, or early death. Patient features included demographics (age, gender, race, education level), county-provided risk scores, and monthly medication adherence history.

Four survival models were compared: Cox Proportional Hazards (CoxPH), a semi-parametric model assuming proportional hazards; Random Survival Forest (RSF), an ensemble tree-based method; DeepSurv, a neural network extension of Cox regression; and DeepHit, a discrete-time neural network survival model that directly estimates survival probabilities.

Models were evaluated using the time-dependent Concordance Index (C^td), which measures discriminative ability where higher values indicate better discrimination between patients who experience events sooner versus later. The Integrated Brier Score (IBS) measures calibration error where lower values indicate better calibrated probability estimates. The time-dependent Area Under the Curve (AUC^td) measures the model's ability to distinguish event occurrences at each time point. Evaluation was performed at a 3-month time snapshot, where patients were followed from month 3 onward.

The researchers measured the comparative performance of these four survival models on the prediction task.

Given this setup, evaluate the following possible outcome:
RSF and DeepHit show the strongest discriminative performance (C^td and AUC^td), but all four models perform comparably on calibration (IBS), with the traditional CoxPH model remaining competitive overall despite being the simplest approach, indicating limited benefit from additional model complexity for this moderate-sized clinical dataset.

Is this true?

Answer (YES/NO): NO